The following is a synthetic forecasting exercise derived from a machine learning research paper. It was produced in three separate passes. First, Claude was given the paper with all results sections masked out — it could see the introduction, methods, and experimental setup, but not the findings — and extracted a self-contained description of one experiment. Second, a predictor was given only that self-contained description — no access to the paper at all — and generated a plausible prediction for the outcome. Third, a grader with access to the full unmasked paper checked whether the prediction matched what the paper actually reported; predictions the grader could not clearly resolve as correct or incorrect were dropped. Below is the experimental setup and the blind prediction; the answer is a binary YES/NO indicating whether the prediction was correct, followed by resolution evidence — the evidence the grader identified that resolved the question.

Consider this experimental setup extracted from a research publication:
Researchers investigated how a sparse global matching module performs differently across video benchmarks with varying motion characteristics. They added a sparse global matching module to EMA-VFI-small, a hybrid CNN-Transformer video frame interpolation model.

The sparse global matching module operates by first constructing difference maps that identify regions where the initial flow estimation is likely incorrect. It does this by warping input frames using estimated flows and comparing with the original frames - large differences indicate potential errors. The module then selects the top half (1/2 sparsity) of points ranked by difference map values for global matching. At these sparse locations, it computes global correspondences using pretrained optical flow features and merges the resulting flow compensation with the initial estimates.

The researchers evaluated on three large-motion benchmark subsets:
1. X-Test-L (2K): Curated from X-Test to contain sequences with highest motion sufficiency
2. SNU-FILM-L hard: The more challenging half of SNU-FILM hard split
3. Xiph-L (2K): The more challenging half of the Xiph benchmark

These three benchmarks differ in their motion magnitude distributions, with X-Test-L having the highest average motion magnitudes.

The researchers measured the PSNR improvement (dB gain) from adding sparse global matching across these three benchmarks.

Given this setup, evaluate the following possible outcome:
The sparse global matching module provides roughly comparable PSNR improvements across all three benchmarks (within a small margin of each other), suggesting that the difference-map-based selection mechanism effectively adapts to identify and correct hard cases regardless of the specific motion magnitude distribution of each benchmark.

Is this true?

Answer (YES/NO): NO